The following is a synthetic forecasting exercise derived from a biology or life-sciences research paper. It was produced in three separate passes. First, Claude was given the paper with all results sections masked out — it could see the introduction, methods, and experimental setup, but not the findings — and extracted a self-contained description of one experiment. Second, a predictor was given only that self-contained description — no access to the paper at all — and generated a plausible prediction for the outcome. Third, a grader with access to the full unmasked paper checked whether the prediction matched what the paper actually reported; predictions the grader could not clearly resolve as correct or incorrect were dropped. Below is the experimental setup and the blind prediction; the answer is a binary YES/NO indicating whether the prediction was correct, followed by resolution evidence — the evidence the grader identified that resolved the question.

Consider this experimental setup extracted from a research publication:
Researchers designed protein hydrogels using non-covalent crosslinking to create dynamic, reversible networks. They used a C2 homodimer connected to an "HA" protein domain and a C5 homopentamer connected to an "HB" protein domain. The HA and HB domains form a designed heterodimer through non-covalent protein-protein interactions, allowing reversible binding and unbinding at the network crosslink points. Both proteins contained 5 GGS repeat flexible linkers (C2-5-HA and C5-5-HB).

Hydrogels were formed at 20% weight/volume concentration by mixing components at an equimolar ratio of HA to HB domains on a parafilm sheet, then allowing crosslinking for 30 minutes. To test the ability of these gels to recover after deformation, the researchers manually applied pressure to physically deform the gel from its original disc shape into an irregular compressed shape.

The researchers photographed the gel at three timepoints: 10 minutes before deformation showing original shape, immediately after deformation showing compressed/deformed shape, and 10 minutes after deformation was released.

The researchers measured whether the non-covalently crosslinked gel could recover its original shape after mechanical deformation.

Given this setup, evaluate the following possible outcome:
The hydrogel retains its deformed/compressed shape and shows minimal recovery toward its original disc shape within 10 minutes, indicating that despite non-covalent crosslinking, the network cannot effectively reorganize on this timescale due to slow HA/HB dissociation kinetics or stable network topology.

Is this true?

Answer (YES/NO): NO